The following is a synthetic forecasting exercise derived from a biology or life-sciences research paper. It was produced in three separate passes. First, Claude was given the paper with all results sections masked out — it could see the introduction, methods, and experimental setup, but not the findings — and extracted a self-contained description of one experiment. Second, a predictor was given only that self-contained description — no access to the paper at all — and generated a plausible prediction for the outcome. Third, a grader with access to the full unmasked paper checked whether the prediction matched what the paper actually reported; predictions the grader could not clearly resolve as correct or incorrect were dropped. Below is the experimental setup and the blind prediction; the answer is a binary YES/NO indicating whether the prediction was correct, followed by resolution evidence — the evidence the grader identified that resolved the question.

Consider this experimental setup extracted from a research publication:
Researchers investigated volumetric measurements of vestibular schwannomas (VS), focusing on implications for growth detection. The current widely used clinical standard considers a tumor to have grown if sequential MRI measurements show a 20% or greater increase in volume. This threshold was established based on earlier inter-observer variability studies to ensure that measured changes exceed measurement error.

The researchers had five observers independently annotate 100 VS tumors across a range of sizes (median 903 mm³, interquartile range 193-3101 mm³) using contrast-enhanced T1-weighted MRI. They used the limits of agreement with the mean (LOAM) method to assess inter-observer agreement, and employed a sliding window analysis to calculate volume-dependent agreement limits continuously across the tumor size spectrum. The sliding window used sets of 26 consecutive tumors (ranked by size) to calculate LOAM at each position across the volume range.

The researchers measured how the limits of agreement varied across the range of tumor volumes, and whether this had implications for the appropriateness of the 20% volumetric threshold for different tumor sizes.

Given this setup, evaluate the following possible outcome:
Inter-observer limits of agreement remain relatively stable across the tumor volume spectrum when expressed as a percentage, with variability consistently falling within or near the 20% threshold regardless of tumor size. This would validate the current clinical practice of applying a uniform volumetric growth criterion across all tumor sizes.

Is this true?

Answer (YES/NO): NO